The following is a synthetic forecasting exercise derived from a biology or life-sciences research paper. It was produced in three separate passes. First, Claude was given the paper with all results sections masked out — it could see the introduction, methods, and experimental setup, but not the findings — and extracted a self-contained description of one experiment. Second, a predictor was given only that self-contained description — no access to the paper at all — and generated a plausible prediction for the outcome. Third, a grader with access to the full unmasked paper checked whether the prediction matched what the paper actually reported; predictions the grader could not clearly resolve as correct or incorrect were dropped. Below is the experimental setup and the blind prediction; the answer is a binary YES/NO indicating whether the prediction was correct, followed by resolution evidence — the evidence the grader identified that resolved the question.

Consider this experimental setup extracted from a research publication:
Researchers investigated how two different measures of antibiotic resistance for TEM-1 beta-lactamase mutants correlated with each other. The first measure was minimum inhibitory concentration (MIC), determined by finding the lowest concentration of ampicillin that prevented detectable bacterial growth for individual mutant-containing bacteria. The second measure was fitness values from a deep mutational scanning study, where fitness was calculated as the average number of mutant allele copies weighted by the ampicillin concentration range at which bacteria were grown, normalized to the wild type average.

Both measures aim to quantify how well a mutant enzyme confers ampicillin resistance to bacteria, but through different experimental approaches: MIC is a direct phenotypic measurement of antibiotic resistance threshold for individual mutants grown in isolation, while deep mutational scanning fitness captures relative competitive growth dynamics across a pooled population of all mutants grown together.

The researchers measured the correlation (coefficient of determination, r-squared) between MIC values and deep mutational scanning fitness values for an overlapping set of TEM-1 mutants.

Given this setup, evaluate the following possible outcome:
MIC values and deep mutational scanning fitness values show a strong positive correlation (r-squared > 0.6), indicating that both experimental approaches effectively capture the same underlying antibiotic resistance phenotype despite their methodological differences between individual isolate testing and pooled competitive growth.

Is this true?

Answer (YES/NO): YES